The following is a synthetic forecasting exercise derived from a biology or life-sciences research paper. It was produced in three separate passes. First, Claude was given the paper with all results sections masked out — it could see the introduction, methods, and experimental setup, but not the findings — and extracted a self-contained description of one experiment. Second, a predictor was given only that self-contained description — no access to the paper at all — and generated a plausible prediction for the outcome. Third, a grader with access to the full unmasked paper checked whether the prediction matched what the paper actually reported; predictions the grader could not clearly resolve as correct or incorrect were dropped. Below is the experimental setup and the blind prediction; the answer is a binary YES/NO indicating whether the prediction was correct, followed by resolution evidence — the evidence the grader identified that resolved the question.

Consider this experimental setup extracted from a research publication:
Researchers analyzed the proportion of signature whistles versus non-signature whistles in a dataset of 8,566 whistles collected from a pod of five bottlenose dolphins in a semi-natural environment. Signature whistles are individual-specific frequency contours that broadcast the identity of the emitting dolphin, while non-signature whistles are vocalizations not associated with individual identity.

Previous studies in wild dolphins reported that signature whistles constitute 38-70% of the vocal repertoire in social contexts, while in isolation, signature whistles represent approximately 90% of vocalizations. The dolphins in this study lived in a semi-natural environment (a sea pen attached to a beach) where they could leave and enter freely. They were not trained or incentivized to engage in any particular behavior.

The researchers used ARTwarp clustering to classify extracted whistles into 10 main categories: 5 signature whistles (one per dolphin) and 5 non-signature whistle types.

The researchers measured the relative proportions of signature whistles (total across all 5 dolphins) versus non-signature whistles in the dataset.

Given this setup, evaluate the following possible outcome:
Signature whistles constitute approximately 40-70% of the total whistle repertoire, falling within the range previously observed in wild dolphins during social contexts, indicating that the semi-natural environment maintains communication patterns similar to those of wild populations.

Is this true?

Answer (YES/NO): NO